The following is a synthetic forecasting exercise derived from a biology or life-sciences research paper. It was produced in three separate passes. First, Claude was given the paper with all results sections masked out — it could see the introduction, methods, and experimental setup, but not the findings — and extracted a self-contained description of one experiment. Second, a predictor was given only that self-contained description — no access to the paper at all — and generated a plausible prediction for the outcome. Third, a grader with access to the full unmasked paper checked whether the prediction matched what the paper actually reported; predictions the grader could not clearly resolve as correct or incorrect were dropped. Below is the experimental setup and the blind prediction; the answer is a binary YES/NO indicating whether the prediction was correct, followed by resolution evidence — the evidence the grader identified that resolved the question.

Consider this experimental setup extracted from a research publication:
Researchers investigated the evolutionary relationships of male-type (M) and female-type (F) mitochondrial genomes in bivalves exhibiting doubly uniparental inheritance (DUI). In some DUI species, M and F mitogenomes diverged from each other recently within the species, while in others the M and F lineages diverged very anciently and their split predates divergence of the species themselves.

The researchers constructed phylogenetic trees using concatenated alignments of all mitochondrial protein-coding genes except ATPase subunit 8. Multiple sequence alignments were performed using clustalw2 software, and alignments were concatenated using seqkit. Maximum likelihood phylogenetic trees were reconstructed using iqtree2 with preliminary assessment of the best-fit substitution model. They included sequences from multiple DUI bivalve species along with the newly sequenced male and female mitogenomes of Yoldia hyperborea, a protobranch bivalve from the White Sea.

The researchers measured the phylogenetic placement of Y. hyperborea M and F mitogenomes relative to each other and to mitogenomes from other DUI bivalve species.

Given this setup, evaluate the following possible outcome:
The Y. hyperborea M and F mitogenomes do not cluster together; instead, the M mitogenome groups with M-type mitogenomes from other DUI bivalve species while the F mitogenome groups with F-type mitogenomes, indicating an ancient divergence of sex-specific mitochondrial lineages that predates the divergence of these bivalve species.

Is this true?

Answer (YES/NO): NO